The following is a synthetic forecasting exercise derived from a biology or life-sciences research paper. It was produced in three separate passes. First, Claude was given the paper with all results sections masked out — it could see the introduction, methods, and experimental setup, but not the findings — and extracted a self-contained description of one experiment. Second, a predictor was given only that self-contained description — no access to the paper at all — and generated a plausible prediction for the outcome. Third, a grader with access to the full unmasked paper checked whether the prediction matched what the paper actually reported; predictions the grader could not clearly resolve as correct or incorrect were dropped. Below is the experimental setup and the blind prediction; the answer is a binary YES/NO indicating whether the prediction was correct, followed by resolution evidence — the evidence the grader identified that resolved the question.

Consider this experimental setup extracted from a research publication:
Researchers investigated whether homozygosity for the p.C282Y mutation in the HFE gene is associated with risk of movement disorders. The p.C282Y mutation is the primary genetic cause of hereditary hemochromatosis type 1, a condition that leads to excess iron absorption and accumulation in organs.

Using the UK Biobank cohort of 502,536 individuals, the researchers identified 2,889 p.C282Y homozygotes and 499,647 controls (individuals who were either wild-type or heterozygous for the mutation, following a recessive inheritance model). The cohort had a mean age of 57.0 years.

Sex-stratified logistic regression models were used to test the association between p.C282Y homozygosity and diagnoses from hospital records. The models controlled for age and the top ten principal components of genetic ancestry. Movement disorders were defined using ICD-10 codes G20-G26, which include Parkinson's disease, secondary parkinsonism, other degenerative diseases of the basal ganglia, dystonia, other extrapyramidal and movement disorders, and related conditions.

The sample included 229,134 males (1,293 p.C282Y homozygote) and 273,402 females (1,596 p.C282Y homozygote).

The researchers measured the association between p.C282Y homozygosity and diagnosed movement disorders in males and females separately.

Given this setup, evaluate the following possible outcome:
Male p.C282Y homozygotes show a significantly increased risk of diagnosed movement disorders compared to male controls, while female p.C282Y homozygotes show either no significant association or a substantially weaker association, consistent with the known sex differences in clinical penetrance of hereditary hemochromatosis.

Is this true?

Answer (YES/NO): YES